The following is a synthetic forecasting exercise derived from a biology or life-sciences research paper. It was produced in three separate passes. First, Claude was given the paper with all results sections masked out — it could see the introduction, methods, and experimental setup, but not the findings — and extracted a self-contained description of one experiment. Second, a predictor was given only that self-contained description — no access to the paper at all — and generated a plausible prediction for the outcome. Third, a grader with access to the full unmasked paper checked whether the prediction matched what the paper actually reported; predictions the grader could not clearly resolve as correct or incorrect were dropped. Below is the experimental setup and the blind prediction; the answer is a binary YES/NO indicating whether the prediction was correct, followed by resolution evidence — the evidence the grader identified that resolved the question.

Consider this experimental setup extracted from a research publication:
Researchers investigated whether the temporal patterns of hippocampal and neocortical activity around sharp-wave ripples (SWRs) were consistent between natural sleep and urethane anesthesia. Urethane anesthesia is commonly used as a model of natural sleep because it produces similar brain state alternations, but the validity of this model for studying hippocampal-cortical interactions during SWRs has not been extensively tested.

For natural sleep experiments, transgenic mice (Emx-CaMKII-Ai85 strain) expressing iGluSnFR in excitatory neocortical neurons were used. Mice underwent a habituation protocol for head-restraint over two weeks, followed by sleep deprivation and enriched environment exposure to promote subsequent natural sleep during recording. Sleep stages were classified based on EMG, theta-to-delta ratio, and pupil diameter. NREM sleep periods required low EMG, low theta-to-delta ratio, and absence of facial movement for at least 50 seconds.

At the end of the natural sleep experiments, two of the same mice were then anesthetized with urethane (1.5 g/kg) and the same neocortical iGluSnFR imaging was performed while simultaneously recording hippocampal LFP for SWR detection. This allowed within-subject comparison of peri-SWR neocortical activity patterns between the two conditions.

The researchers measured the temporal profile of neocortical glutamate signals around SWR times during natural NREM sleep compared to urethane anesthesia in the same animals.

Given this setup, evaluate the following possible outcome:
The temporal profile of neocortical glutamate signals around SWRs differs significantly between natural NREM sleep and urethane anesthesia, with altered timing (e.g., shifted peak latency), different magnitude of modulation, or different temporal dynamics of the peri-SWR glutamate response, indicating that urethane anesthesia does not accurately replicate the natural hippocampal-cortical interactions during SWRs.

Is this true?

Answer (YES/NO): NO